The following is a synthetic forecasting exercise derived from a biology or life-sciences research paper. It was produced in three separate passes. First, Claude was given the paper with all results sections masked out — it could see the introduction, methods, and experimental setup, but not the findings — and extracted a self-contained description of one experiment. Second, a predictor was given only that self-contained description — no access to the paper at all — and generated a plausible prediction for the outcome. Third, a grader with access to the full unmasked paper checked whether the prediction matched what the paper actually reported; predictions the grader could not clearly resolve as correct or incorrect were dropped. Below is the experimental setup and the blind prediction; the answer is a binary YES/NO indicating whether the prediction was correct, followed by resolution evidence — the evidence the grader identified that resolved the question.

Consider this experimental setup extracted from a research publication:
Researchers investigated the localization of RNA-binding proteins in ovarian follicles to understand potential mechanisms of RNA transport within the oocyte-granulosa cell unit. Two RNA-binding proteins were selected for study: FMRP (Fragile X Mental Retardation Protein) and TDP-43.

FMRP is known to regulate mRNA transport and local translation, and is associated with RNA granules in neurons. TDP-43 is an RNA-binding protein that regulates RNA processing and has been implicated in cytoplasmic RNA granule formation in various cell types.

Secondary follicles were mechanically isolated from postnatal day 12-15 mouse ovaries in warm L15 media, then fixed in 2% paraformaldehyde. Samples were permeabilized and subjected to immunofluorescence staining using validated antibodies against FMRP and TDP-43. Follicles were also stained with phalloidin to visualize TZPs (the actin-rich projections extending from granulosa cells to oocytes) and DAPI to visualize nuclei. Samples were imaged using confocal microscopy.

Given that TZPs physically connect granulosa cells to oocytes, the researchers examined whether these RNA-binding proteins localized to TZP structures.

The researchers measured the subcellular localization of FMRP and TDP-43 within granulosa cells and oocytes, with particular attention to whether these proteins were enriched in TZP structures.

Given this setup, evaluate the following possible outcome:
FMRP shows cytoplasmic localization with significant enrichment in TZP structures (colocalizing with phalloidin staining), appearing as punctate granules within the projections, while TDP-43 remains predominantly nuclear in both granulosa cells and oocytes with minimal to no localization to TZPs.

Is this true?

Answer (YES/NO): NO